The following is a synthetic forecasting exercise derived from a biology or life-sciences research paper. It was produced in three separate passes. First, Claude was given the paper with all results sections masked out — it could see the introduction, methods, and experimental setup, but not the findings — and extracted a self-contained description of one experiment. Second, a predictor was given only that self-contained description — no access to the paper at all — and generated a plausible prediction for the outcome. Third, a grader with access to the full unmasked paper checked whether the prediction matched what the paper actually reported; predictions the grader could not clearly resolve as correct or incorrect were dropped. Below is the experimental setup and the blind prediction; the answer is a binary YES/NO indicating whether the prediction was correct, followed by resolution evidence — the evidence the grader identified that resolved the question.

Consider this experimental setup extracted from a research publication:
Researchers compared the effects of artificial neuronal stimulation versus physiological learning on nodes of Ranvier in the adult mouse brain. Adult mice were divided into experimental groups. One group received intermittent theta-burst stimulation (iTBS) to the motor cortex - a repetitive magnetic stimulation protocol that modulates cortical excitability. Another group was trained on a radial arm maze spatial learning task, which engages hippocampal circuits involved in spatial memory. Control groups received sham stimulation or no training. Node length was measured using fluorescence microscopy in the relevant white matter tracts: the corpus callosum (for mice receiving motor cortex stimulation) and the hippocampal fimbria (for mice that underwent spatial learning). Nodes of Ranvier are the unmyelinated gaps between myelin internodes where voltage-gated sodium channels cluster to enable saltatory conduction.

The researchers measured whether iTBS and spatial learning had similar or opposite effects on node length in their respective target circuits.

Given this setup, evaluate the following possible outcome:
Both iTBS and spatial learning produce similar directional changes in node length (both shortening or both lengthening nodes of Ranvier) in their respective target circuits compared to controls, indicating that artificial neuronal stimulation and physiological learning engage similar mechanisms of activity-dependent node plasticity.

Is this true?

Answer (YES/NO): NO